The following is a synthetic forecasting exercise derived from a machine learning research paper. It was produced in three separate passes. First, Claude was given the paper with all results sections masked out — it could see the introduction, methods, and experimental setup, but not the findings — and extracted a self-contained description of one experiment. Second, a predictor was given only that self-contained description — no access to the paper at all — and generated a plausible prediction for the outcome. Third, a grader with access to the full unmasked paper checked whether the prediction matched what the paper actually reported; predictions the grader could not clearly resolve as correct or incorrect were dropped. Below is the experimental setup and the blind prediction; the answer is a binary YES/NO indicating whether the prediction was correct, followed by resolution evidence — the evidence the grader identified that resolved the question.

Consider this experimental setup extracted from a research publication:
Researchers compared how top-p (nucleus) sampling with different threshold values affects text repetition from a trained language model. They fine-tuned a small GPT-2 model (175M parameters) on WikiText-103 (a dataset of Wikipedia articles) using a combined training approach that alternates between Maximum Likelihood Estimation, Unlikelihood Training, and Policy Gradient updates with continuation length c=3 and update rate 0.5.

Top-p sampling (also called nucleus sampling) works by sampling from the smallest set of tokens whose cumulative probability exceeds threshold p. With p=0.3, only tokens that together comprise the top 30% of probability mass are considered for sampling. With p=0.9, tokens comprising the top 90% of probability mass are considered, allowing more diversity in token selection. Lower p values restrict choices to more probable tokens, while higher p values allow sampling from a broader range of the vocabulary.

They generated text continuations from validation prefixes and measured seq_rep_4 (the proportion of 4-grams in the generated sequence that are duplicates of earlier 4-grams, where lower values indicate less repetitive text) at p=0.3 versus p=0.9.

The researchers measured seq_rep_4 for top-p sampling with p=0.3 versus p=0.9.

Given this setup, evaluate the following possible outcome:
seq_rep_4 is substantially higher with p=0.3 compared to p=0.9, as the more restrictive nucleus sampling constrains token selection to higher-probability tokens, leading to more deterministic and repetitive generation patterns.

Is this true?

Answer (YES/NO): NO